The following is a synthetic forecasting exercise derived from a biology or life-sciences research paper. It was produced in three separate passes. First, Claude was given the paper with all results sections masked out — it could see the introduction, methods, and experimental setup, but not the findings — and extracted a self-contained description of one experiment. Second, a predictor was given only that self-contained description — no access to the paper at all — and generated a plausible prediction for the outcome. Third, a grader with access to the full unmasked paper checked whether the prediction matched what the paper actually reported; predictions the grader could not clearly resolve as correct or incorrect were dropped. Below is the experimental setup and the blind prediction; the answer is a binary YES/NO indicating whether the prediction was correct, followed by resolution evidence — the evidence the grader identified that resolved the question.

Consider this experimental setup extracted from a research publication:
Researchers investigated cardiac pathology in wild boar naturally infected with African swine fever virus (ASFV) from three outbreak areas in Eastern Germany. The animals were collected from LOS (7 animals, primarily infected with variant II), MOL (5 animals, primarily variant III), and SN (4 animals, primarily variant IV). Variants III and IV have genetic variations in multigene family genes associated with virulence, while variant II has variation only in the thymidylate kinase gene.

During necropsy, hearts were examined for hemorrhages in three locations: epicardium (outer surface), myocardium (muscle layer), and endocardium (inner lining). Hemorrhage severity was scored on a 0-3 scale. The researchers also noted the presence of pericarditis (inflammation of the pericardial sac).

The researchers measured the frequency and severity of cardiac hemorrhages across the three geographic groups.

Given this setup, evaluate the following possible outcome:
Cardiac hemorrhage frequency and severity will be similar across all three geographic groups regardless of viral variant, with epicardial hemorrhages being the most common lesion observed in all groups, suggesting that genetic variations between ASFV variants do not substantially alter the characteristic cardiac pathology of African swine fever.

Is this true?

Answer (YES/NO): NO